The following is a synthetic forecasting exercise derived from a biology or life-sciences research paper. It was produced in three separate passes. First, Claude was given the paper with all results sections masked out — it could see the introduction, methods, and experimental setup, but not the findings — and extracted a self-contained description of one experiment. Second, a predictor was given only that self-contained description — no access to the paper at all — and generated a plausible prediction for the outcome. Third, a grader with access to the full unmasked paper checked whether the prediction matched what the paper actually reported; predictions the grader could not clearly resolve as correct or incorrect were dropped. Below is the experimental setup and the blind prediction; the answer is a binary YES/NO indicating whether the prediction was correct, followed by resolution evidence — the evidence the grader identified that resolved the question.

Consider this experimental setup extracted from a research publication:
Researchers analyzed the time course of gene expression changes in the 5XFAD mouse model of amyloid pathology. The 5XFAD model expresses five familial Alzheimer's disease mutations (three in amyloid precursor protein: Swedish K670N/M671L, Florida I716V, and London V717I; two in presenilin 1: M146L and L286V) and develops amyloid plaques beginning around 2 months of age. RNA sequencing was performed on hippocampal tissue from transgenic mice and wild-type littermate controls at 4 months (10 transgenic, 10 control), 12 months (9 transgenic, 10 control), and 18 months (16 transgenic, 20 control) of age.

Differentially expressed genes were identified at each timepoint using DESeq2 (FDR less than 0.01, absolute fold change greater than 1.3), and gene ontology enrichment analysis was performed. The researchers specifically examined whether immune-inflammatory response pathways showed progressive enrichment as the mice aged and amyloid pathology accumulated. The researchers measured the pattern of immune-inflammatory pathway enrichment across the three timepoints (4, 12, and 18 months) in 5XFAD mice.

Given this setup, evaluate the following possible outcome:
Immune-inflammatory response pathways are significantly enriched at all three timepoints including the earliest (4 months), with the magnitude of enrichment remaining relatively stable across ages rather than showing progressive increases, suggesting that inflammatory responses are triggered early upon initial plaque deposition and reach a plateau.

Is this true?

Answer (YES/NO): NO